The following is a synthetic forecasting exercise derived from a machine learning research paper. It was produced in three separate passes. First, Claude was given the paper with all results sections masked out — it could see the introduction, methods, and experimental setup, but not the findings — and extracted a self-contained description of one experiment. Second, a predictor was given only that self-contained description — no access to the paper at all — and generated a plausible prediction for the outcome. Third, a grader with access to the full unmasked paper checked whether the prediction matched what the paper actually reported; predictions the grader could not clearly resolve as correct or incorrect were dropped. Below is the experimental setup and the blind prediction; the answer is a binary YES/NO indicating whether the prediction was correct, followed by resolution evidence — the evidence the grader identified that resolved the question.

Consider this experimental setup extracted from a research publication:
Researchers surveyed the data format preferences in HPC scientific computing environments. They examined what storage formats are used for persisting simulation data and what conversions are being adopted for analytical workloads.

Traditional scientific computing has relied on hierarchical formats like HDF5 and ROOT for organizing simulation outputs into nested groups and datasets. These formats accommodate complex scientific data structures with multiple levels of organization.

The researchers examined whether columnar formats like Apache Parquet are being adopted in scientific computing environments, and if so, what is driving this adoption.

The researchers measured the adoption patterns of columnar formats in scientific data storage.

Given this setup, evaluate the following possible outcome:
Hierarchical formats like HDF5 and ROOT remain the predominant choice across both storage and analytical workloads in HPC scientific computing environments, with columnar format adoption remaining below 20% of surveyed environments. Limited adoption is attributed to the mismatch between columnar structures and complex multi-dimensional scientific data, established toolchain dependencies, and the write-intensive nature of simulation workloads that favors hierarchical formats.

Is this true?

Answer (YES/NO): NO